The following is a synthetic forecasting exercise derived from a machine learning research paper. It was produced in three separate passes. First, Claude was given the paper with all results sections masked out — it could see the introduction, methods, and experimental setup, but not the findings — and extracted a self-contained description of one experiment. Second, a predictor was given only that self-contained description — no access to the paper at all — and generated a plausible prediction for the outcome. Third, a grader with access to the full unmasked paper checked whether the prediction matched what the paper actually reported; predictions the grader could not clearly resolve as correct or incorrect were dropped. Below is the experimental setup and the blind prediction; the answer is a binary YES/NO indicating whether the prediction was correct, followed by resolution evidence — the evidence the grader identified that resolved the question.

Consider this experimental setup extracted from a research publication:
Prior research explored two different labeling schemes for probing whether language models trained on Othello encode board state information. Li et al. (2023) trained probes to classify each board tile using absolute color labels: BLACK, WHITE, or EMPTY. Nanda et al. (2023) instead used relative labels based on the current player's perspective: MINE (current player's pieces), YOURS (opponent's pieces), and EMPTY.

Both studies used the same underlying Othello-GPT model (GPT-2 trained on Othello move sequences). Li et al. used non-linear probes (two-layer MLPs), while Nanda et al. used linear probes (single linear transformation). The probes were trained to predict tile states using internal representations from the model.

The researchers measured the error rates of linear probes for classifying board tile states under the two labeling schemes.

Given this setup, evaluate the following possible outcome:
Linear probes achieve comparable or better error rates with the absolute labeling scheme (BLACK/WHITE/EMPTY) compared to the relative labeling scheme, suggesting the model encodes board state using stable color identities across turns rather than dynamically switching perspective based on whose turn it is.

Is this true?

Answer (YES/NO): NO